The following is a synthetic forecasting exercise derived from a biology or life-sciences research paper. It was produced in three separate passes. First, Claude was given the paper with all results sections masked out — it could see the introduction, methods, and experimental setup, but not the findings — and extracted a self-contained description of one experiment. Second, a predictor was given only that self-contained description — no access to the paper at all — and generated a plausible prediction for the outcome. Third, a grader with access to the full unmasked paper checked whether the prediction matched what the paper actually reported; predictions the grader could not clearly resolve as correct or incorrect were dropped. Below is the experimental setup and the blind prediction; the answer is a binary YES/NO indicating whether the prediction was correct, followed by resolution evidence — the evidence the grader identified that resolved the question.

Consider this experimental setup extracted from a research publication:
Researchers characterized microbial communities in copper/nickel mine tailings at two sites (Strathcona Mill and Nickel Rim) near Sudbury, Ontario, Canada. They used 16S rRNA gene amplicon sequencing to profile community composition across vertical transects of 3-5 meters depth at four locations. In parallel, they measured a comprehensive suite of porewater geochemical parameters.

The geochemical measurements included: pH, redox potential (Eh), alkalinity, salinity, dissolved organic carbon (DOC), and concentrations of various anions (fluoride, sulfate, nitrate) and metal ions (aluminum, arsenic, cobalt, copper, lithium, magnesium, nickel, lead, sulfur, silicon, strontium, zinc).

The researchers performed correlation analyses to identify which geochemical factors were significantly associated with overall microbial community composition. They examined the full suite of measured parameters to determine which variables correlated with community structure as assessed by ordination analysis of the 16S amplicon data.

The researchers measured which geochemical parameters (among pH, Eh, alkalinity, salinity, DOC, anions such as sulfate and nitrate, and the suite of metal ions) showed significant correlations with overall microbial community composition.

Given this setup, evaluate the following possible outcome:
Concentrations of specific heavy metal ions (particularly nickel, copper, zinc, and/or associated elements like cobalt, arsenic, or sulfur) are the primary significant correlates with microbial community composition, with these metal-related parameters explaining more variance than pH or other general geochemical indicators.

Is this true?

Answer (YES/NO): NO